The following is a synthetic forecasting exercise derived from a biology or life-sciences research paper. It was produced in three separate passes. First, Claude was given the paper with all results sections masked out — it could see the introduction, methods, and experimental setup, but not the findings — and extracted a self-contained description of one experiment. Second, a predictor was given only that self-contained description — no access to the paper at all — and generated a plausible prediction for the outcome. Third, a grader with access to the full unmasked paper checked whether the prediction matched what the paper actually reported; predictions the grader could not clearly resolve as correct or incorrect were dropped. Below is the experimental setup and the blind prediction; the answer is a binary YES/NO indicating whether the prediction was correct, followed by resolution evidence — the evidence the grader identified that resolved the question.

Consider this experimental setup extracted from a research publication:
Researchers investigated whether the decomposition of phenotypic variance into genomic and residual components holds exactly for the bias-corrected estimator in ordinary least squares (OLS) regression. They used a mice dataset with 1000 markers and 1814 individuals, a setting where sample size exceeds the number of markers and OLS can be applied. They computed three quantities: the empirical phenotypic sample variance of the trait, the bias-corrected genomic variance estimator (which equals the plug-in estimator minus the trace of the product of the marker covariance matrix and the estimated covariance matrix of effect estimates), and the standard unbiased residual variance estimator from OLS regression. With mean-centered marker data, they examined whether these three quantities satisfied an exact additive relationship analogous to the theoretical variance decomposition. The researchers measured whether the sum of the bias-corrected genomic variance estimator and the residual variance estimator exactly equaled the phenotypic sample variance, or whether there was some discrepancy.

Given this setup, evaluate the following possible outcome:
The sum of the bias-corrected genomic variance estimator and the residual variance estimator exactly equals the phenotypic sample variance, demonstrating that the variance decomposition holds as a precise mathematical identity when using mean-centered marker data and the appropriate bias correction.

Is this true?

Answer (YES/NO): YES